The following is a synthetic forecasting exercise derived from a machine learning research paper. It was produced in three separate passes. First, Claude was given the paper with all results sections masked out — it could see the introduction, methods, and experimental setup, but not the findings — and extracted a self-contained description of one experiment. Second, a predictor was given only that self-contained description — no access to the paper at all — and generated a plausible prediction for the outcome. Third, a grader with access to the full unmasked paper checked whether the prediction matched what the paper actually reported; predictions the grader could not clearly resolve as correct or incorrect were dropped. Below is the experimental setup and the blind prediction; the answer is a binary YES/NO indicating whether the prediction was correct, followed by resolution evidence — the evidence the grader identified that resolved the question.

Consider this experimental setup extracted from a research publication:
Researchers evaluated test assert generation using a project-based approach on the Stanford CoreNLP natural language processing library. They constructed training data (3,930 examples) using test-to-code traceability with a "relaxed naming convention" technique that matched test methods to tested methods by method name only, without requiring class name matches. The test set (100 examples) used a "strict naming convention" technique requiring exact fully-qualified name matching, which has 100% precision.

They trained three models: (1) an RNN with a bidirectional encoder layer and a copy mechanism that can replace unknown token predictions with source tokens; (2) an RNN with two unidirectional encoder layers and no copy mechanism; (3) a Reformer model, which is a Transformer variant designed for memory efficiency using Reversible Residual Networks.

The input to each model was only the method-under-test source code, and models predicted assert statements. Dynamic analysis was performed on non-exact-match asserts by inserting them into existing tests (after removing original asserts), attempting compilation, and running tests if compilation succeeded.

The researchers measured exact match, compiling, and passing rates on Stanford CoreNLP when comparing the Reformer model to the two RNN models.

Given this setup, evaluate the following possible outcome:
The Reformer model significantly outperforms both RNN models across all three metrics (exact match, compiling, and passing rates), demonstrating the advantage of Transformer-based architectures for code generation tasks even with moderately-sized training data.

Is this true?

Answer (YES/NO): NO